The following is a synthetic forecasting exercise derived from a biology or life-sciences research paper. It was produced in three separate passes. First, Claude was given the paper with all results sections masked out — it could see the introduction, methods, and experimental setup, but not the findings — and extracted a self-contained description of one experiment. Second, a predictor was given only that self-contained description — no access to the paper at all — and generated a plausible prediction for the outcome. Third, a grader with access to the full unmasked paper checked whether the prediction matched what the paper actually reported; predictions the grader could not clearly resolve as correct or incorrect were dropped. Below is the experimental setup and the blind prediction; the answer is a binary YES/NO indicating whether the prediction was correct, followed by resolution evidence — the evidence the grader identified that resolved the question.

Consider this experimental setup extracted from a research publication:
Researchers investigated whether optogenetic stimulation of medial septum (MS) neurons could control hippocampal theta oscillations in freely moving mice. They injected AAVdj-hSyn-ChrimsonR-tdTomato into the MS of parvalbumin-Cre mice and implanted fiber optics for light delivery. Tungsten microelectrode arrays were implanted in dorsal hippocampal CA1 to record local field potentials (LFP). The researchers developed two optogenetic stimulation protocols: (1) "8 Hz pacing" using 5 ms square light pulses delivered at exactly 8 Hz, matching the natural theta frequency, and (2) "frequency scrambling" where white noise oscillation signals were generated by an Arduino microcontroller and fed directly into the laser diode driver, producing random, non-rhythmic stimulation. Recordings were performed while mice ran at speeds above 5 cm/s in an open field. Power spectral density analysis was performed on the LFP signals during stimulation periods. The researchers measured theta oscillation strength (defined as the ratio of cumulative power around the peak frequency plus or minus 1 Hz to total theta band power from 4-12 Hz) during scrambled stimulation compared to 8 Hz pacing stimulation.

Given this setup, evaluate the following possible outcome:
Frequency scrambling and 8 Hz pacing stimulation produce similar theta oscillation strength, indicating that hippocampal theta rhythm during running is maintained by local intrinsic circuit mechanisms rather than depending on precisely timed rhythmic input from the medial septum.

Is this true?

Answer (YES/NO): NO